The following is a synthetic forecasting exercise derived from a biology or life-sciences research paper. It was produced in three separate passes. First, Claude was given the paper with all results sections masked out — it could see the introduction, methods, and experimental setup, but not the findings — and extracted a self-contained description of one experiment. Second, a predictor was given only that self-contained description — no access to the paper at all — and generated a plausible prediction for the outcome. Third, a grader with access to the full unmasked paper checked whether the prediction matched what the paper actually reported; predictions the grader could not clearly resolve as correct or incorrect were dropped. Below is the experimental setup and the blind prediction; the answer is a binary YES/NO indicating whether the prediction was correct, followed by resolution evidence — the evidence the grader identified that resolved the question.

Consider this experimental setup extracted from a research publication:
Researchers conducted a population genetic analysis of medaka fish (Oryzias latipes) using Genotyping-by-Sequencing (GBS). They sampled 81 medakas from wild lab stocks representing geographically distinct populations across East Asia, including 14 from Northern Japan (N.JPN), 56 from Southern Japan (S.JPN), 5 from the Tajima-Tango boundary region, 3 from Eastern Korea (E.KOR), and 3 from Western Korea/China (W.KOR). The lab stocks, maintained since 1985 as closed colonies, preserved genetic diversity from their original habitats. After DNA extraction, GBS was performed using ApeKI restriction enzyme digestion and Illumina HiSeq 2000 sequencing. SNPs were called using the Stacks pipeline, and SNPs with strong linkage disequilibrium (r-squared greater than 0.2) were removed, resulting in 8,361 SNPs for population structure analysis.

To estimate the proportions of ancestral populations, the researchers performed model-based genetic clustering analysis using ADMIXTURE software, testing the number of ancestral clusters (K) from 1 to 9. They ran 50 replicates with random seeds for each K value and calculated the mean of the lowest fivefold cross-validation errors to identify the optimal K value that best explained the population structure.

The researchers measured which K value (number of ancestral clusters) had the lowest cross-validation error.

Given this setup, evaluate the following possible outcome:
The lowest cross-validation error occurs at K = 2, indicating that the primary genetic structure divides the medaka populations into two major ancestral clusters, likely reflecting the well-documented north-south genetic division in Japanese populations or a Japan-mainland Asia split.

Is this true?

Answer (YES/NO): NO